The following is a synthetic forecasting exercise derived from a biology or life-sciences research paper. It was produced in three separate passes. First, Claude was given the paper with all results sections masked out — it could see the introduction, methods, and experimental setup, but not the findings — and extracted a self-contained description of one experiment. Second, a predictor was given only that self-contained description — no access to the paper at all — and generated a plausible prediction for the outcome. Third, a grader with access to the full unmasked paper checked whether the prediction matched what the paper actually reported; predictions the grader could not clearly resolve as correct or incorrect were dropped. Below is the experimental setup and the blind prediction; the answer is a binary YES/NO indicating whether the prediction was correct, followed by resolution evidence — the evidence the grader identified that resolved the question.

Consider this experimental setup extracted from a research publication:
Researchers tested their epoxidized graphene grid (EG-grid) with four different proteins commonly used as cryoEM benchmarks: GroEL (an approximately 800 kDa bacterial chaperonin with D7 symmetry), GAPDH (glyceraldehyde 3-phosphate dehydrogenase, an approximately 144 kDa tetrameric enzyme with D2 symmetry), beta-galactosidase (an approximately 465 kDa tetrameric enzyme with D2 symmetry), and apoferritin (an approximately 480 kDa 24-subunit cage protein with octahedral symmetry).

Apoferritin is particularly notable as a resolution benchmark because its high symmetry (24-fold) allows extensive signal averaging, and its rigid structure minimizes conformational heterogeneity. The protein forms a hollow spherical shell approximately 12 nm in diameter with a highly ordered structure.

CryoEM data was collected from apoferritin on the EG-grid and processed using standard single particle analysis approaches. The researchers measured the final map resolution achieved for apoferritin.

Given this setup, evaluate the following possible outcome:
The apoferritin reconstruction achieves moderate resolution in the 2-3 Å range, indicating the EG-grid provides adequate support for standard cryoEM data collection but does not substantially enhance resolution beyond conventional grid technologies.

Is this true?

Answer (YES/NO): NO